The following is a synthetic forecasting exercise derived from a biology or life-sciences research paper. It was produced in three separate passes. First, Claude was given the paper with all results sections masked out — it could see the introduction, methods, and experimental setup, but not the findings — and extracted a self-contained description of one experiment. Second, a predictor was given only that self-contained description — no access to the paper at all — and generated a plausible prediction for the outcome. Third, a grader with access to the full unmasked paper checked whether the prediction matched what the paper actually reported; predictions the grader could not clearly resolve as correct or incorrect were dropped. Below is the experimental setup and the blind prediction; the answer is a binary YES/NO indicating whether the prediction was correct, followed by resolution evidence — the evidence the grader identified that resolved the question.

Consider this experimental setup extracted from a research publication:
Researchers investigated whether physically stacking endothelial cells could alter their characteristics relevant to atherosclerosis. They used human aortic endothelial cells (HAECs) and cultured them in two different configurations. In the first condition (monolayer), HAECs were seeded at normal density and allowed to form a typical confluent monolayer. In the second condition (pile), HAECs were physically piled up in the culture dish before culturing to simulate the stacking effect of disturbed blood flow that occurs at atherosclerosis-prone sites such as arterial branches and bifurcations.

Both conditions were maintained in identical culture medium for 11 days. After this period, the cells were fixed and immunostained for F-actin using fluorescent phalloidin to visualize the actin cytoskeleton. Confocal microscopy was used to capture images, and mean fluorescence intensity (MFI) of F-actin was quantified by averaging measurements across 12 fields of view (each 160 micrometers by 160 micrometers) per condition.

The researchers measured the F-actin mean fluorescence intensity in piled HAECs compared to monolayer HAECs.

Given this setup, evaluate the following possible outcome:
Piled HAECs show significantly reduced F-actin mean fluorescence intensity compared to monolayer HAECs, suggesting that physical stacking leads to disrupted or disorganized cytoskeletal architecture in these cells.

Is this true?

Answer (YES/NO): YES